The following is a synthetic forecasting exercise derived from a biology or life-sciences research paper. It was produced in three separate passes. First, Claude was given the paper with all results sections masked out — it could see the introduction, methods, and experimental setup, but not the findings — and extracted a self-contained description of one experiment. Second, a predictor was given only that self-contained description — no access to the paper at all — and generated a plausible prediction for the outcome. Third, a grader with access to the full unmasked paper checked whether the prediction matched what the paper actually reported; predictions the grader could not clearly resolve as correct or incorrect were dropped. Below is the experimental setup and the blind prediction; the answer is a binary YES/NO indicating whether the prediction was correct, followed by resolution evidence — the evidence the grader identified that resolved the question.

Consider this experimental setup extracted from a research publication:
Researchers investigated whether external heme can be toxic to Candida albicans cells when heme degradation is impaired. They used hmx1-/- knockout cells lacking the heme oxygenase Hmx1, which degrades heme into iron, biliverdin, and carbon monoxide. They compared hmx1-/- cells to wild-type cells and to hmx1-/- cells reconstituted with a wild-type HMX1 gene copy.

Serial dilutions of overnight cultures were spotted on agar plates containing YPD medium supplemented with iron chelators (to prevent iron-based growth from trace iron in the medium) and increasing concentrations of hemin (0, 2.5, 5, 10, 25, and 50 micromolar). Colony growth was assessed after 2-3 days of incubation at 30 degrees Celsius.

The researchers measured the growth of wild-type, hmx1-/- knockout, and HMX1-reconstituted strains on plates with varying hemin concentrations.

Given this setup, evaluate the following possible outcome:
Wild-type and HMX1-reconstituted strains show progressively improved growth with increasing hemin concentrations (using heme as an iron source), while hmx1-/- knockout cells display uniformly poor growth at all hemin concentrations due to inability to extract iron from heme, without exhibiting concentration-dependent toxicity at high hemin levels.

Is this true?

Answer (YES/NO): NO